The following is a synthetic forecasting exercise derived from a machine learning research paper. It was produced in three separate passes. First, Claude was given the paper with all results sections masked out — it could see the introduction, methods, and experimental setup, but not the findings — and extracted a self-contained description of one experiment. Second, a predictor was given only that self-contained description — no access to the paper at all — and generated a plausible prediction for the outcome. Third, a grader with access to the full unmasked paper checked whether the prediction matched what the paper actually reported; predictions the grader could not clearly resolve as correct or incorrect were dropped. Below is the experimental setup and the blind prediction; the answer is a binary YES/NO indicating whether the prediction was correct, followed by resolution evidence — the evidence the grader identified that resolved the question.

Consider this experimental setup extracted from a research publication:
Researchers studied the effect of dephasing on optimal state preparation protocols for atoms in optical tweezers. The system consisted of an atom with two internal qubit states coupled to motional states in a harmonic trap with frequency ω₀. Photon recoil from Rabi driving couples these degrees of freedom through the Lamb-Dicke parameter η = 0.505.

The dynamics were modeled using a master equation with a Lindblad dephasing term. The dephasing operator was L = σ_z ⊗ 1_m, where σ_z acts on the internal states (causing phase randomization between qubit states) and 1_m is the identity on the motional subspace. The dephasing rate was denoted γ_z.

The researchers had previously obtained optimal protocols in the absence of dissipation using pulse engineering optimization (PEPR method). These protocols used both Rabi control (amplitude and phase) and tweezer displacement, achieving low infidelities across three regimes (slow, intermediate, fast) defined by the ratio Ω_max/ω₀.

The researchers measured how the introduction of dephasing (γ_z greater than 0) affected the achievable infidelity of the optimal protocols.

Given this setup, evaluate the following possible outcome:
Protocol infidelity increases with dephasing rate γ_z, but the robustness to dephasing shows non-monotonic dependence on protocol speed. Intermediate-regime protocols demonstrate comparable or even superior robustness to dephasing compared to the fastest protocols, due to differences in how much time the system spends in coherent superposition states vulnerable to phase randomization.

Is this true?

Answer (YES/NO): NO